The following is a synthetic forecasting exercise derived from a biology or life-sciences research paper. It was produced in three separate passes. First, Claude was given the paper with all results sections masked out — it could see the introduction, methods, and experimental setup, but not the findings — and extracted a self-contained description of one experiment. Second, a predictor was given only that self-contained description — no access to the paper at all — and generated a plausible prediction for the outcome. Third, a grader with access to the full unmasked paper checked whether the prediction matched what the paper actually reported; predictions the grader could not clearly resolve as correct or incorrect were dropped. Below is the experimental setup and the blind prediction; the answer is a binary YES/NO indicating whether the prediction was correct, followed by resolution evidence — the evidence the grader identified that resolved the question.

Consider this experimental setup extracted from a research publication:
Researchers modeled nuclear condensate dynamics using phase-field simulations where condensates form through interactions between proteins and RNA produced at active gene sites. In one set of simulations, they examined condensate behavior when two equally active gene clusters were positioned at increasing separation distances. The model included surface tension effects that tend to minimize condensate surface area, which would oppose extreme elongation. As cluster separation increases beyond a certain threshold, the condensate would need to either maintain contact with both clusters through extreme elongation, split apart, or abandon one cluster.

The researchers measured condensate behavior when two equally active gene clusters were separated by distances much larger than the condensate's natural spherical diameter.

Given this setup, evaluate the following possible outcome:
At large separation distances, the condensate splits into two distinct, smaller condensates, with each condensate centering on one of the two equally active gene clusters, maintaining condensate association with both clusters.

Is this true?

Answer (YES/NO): NO